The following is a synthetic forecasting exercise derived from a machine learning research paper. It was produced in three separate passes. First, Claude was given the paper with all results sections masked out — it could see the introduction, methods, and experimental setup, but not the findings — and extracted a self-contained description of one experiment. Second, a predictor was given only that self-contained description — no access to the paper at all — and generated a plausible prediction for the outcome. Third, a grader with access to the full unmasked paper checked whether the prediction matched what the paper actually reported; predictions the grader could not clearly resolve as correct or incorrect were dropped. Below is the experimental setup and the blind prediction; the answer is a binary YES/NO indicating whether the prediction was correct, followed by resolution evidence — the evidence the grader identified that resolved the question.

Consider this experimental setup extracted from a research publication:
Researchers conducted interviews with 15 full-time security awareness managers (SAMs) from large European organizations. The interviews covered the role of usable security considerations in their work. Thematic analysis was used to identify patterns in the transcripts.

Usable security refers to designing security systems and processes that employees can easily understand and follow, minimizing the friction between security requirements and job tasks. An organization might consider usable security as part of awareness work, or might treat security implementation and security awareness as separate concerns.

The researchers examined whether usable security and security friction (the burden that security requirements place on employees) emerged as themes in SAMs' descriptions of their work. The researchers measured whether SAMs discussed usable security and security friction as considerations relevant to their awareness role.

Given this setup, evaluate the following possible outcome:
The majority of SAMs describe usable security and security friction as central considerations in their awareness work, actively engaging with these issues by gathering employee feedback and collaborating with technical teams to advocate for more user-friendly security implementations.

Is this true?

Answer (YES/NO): NO